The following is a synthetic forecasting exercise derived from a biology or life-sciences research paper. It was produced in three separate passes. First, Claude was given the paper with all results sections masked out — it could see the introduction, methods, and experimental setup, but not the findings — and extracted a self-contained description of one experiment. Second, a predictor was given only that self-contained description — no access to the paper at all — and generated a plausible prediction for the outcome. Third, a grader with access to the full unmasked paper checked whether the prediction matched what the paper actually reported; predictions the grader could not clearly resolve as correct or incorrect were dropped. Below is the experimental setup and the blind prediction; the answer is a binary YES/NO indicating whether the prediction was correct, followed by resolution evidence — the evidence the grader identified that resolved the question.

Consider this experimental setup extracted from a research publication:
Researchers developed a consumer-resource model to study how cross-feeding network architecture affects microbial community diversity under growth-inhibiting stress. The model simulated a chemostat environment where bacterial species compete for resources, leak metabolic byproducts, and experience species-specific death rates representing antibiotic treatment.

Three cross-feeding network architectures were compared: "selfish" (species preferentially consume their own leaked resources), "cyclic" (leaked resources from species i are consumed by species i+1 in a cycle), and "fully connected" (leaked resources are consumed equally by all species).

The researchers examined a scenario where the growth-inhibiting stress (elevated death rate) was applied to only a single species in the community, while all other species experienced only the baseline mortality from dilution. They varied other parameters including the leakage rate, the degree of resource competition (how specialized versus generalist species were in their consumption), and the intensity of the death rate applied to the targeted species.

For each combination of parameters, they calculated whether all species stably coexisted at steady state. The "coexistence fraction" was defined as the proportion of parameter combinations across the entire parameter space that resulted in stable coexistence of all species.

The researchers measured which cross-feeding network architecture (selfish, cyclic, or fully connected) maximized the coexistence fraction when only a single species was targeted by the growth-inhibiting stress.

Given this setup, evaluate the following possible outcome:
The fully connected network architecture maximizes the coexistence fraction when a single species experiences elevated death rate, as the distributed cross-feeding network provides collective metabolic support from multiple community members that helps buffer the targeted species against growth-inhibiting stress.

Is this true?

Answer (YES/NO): NO